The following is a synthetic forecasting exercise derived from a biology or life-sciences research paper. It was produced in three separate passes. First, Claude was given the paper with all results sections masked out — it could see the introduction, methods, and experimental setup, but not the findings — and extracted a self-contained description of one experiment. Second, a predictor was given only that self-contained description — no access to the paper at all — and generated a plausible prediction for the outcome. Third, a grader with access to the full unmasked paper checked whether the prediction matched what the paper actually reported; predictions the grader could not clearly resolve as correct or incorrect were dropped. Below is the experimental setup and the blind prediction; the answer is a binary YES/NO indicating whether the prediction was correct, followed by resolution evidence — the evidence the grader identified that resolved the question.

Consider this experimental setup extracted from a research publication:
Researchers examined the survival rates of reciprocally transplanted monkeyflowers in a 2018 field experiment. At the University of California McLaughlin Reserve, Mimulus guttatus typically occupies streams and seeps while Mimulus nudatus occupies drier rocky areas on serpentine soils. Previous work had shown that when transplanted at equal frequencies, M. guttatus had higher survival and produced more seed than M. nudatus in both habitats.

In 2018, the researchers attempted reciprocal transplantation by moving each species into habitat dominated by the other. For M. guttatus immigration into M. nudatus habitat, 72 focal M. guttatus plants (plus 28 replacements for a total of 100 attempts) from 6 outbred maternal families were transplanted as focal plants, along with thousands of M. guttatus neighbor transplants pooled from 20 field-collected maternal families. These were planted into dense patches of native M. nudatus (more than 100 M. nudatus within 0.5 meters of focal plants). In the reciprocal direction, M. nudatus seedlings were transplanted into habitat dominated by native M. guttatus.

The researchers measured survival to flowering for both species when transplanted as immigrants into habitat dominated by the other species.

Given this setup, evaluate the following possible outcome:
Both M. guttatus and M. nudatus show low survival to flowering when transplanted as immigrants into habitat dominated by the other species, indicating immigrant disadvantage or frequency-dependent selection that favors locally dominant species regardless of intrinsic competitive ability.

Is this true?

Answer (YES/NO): NO